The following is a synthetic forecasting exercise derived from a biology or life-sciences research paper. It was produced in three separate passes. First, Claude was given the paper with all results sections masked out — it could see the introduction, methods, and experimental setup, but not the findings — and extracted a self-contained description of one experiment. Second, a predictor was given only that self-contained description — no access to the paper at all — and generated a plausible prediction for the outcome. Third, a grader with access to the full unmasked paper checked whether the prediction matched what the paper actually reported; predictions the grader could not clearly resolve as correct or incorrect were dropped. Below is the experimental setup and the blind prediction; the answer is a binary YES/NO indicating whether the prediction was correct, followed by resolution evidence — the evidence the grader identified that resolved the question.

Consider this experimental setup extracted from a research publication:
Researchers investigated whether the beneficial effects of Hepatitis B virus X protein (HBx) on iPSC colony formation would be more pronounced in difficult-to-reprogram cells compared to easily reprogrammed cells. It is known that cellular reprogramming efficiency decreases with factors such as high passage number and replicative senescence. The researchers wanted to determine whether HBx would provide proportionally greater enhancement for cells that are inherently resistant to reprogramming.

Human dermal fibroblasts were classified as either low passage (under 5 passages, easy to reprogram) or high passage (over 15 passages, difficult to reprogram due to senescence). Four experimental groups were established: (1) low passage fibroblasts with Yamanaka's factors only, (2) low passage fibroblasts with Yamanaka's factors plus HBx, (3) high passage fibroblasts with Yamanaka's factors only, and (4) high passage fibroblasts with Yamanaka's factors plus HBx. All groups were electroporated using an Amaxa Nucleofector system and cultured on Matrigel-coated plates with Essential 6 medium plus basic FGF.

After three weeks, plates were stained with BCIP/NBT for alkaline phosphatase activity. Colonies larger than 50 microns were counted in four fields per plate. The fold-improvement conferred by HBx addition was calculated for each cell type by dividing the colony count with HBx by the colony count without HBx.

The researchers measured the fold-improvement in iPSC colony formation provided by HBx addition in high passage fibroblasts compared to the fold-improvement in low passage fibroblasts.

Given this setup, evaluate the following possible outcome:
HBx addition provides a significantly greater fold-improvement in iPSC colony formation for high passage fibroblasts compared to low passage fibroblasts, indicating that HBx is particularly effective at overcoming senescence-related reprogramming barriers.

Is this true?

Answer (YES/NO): YES